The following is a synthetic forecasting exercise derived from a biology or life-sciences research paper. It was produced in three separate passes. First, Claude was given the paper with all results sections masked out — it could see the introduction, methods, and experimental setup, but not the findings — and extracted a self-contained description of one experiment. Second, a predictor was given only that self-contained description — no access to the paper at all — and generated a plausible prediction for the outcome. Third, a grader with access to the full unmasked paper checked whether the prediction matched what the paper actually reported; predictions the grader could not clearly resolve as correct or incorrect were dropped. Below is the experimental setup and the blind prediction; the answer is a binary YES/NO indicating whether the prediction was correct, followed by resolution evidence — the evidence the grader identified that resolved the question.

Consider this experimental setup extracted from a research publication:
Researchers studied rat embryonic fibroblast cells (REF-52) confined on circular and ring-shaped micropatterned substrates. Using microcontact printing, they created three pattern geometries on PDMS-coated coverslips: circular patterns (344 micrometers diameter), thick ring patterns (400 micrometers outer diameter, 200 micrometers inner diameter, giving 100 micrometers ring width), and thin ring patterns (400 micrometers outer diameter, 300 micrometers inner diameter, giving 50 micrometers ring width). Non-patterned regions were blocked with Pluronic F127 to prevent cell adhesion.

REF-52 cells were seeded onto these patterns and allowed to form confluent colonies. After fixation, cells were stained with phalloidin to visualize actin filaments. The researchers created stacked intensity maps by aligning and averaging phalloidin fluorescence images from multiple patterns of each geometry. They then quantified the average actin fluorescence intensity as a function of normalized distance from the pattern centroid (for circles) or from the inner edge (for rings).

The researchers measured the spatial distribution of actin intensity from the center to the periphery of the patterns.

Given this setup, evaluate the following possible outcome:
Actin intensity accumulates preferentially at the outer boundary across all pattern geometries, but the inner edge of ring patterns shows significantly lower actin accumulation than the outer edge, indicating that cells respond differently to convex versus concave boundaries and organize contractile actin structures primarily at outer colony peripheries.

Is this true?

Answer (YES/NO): NO